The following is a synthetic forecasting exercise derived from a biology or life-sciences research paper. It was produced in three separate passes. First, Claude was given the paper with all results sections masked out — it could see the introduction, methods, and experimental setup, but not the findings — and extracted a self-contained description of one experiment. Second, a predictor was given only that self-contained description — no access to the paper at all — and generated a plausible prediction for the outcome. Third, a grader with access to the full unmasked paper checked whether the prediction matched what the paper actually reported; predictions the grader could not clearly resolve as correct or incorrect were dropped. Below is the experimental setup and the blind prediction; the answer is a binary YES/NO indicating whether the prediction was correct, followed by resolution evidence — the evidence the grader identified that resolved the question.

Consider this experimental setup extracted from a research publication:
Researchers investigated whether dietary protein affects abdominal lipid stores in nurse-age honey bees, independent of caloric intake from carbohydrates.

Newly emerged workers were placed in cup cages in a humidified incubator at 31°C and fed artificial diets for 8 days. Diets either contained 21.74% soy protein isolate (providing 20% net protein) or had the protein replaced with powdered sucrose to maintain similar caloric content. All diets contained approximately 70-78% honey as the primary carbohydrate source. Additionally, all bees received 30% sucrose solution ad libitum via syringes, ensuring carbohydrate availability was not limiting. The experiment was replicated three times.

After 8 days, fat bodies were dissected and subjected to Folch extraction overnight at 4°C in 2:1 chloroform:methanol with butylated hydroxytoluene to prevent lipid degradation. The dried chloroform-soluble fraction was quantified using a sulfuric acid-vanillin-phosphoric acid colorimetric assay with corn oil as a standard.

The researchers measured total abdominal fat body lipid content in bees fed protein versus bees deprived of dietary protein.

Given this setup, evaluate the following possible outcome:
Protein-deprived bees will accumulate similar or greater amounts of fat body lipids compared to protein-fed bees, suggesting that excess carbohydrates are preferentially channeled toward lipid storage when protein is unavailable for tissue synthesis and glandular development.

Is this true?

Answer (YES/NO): NO